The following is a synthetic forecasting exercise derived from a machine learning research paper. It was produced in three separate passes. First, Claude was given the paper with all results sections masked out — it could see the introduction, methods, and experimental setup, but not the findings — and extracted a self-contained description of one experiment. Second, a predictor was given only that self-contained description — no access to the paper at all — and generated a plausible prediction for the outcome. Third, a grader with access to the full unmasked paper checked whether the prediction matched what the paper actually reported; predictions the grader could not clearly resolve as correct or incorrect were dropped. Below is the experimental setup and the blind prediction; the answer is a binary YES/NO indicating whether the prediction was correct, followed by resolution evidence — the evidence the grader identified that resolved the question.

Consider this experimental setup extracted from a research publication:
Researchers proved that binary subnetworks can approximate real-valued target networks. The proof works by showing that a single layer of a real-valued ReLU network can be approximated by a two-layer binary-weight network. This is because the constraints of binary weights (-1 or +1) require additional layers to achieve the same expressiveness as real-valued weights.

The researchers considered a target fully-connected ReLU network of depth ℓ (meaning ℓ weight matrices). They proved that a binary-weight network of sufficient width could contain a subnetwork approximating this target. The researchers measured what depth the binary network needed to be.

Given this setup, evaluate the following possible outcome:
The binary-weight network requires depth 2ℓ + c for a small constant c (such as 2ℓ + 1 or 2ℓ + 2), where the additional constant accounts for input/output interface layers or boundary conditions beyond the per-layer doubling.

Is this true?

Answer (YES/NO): NO